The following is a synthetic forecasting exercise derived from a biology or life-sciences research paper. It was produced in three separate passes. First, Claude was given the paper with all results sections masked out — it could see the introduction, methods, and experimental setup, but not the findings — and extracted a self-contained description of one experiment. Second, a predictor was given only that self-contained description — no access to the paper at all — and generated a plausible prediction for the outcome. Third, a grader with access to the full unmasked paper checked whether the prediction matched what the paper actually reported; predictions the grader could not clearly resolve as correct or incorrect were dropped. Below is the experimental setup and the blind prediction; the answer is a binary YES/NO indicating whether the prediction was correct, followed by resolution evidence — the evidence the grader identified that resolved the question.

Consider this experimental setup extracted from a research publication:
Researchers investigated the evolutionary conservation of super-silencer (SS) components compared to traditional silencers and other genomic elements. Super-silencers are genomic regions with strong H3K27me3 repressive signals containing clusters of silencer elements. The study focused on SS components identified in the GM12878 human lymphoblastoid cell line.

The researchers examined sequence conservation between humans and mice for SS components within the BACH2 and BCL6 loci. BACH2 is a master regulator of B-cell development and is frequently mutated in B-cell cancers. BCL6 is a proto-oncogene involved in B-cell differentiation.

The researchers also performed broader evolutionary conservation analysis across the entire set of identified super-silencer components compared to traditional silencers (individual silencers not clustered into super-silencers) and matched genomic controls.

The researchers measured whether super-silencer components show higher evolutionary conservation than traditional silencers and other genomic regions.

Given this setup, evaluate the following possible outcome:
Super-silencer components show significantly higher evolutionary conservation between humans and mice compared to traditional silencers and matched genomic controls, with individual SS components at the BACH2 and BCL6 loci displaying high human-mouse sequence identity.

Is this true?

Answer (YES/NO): YES